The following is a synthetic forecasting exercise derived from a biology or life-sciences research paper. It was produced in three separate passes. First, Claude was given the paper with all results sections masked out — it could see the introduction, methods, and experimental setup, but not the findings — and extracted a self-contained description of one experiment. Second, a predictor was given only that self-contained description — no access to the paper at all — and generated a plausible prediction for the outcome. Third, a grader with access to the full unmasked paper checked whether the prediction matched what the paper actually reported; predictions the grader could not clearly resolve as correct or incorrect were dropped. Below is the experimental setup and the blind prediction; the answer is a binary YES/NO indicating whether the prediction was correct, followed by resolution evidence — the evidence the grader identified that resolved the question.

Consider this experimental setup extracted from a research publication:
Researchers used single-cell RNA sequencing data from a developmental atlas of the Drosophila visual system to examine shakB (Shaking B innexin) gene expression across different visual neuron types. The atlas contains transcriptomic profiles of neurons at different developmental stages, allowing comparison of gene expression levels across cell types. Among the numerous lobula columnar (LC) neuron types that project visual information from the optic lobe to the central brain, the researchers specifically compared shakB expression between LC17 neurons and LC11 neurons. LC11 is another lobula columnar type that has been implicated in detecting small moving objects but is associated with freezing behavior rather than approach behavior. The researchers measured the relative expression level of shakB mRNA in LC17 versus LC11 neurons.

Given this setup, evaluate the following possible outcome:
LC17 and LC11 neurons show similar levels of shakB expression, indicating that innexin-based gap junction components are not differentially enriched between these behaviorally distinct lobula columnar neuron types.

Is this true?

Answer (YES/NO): NO